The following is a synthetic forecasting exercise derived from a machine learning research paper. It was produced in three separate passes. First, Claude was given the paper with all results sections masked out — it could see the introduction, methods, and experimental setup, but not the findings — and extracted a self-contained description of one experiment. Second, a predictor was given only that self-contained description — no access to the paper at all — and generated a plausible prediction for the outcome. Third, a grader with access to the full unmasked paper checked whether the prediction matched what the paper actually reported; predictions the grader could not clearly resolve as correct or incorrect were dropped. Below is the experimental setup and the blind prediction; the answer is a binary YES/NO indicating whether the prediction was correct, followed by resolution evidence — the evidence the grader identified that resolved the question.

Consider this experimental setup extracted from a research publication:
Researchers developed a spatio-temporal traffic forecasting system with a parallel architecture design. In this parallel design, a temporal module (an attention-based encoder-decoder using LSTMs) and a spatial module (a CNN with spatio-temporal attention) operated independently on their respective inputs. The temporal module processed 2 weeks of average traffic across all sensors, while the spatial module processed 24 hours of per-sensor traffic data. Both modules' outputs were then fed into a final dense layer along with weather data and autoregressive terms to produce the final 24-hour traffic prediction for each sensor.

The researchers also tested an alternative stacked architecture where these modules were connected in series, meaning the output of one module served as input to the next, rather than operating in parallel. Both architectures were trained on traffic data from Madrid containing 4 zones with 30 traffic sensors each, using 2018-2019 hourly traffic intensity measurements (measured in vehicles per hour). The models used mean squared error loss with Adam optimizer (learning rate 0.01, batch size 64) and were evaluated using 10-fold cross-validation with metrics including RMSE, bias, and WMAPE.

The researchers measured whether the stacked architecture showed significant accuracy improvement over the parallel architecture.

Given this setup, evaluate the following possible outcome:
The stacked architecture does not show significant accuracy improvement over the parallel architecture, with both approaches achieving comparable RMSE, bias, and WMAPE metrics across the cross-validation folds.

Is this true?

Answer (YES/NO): YES